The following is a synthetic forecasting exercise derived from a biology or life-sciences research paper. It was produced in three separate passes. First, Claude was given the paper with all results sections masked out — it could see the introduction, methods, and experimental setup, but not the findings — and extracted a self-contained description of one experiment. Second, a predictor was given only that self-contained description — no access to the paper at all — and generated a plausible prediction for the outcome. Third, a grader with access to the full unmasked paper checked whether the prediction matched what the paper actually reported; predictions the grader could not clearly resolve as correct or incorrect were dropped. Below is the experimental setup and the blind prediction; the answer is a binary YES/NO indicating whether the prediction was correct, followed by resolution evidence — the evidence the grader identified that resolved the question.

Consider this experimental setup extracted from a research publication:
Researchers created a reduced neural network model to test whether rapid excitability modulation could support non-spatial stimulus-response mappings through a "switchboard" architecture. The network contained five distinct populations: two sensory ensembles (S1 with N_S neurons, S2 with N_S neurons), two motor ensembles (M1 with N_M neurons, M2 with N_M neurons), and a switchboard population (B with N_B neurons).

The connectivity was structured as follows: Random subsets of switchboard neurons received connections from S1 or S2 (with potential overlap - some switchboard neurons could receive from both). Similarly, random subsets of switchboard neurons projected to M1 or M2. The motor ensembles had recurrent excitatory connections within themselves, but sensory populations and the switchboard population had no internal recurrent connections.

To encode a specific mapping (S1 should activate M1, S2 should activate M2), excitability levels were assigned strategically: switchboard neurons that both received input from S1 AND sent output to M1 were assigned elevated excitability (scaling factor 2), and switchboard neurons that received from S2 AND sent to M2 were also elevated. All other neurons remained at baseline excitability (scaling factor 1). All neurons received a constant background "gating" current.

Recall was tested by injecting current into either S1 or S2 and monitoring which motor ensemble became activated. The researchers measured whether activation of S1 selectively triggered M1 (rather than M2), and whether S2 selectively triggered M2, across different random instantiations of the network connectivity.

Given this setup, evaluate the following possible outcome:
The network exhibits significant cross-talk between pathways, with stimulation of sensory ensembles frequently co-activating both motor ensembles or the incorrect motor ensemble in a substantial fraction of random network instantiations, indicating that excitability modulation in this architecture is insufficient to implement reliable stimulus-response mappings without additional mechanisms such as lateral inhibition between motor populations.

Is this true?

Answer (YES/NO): NO